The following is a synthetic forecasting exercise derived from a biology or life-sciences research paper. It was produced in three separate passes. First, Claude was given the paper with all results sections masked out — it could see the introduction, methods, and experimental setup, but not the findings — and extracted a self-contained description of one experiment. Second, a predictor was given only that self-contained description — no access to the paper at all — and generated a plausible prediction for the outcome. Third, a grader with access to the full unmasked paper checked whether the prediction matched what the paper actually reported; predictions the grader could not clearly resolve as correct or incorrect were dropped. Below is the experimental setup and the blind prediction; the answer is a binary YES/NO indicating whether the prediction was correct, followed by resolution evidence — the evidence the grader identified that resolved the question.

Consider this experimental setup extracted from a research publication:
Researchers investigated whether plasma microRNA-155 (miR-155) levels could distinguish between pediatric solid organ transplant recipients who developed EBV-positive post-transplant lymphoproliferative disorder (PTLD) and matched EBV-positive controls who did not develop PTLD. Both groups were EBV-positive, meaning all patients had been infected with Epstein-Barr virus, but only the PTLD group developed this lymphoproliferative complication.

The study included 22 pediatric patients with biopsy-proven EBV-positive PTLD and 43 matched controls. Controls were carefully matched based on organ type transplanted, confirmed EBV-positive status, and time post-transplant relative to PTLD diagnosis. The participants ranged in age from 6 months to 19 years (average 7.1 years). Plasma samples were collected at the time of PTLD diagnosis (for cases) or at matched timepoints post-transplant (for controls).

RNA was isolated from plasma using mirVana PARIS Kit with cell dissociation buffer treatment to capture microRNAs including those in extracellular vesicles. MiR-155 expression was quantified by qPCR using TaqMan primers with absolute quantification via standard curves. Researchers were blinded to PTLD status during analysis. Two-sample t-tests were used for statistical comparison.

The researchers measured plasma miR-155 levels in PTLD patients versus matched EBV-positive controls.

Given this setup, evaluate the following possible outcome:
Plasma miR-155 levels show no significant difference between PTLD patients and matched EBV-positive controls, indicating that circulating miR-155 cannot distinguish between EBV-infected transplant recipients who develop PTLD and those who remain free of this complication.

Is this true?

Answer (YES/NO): YES